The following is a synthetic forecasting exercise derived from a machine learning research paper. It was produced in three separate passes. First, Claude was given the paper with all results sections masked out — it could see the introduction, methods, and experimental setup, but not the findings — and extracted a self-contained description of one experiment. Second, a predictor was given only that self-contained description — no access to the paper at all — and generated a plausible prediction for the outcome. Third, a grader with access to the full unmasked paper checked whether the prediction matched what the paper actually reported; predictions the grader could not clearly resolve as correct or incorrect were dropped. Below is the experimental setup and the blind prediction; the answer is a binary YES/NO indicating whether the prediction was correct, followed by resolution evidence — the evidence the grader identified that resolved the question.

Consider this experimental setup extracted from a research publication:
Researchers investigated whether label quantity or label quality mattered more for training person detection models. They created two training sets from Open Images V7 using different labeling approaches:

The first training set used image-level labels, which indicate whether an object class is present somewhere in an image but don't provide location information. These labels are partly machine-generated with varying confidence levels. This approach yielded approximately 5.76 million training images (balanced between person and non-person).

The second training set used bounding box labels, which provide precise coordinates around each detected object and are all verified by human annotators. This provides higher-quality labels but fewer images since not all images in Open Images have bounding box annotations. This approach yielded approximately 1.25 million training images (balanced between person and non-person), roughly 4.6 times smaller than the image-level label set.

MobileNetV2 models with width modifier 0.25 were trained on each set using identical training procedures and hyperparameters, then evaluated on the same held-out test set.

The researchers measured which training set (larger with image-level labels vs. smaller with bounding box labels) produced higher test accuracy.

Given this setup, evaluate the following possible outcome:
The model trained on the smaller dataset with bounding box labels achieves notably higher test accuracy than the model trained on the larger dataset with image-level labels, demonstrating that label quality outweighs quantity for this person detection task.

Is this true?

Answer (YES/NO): YES